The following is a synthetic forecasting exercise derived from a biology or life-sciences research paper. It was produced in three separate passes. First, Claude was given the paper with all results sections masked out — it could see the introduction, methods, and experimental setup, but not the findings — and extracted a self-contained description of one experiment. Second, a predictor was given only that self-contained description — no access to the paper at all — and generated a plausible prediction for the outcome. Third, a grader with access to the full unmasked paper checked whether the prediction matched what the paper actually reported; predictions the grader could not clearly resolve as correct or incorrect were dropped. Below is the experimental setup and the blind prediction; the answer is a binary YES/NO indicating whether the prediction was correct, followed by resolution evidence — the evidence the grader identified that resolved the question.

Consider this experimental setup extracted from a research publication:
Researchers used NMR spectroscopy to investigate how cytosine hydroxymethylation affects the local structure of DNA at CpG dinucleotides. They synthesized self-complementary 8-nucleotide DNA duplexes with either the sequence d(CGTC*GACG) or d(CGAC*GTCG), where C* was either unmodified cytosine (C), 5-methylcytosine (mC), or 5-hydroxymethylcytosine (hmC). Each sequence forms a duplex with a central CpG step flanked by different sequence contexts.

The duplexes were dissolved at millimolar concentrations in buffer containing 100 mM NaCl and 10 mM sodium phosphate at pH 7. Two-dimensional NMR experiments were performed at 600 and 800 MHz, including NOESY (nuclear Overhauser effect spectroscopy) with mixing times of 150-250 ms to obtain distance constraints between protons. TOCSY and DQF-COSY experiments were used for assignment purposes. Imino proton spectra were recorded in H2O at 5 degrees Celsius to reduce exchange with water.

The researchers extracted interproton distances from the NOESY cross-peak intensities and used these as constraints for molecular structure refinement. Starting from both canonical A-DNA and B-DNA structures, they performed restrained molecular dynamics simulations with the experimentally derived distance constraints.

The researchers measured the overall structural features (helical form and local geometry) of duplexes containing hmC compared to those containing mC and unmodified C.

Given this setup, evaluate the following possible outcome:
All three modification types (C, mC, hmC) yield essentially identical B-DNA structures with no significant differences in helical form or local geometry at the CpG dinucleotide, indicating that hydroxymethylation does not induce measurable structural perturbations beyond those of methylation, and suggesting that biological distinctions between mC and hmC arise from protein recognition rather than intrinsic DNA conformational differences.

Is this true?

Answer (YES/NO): NO